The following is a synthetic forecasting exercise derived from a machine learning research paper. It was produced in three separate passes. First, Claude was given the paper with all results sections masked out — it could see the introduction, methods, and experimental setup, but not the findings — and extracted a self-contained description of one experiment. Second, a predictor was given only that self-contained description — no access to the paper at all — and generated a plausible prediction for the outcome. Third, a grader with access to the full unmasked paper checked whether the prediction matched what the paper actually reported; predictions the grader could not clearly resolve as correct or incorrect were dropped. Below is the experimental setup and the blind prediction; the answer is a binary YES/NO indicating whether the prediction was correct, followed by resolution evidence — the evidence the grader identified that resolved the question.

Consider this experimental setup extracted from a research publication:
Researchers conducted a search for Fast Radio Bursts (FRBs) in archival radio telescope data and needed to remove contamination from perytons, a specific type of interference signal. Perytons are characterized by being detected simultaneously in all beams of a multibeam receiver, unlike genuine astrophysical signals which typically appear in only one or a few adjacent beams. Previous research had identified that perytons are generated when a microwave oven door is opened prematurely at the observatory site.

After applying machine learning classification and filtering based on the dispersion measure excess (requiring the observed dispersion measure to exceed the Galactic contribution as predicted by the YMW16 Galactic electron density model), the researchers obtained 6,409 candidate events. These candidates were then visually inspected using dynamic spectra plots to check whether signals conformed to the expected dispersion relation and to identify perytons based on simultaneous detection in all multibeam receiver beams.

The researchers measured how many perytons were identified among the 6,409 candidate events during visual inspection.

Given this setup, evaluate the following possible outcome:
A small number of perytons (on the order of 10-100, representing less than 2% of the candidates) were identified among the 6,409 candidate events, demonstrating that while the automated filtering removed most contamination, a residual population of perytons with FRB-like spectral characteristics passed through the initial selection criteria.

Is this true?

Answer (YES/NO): NO